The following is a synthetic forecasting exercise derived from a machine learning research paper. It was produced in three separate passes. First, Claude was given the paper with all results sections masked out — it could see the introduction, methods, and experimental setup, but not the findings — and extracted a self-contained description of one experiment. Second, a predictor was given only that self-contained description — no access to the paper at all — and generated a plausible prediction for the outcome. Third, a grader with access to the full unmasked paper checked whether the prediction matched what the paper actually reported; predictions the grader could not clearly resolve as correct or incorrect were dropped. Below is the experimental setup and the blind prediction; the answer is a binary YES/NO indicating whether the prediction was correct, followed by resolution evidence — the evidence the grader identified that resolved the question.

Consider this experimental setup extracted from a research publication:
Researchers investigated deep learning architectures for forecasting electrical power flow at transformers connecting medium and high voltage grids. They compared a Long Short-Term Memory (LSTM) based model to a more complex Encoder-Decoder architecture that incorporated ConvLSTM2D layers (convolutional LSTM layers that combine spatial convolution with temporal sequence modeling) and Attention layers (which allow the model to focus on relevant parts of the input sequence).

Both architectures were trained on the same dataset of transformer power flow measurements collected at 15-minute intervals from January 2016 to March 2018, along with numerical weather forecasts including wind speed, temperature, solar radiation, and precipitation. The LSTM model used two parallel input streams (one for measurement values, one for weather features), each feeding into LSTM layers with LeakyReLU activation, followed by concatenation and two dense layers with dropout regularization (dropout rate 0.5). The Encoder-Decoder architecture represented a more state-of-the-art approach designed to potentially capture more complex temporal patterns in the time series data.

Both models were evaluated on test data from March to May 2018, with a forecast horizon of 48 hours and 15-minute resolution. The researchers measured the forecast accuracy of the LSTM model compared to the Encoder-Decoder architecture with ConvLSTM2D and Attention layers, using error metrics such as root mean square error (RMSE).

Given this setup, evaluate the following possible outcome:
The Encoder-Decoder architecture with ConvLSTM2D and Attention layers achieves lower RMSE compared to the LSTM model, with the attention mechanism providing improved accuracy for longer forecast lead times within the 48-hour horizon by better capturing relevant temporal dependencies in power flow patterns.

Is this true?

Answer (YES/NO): NO